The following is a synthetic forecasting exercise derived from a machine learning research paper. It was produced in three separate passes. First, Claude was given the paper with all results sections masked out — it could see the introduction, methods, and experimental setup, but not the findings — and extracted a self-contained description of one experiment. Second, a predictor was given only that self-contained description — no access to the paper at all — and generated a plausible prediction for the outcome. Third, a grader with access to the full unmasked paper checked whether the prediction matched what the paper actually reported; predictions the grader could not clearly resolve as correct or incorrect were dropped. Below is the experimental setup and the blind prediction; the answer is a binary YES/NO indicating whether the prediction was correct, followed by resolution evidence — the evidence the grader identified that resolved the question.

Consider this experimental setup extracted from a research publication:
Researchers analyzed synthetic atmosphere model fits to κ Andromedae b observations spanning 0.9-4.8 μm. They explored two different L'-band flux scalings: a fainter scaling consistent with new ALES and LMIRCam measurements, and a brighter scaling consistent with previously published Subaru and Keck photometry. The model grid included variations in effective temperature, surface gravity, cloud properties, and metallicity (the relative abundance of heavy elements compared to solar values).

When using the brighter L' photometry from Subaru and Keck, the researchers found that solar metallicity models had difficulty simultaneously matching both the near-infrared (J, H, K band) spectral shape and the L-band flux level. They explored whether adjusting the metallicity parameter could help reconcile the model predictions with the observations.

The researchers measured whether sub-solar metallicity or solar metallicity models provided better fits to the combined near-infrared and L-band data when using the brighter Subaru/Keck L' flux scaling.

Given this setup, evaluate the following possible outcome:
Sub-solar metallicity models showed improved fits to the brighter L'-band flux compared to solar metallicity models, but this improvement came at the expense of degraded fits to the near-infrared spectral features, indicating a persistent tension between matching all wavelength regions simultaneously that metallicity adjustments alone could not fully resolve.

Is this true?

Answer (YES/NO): NO